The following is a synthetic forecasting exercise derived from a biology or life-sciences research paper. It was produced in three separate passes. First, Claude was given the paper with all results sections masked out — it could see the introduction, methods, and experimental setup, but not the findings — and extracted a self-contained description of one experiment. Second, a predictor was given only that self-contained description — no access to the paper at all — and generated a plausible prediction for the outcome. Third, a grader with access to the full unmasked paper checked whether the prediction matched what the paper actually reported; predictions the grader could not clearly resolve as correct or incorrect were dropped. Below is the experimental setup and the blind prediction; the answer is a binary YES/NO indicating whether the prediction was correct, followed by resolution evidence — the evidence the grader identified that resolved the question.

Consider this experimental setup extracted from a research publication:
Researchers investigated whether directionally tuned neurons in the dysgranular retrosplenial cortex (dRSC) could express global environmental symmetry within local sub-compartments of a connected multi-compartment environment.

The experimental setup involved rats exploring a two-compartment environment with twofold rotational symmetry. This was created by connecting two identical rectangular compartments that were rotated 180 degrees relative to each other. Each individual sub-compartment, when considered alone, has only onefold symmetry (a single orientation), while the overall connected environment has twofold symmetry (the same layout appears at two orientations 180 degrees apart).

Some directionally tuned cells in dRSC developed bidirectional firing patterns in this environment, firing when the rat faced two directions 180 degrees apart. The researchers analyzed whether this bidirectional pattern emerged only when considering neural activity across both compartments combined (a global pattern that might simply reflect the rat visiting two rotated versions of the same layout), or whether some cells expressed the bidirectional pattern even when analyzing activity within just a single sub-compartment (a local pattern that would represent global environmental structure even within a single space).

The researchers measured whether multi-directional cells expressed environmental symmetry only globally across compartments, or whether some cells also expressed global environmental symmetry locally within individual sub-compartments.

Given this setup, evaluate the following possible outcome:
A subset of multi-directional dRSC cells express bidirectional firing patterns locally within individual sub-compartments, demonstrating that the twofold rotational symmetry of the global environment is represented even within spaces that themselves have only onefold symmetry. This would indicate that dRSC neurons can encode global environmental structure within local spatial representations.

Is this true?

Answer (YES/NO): YES